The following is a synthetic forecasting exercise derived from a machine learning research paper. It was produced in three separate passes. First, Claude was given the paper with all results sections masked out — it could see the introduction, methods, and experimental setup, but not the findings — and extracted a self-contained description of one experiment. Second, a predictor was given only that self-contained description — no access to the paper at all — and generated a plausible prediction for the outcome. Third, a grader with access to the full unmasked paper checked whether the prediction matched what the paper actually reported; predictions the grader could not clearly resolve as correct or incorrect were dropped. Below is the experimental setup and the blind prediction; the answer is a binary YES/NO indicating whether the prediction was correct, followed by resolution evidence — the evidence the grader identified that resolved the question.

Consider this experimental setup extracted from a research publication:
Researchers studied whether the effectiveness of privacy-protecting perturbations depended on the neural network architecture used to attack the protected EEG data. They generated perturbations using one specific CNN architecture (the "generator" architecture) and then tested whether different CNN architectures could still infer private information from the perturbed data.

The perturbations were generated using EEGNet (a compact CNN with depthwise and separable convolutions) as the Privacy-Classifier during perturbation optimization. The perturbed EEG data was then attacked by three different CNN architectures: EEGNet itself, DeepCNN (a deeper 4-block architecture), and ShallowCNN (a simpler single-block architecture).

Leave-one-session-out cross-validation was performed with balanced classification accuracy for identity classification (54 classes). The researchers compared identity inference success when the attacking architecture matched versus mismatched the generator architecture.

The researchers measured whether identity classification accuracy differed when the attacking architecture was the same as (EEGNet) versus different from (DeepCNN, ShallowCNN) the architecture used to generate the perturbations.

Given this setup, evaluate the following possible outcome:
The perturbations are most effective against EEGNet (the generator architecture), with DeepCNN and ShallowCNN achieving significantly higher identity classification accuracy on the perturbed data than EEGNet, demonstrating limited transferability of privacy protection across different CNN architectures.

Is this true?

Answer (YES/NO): NO